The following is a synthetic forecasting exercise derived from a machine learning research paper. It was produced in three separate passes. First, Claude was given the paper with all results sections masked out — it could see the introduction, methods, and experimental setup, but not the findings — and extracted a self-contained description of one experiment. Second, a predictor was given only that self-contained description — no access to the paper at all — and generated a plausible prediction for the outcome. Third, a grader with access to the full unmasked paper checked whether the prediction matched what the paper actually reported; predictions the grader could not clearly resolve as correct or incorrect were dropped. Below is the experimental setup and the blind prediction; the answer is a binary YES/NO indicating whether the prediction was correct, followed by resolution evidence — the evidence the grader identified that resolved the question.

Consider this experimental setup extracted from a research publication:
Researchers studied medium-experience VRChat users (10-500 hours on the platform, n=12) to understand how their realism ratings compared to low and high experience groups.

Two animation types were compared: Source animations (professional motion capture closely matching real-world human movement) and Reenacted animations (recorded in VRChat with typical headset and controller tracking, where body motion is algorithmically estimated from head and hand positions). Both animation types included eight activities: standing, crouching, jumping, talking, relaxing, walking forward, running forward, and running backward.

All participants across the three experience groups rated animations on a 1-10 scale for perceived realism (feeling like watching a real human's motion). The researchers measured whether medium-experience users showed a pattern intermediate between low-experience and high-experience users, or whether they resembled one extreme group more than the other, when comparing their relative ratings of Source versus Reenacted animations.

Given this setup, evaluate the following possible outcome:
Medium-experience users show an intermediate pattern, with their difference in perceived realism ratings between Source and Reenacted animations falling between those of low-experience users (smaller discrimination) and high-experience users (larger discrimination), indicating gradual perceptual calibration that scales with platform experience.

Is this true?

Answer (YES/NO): NO